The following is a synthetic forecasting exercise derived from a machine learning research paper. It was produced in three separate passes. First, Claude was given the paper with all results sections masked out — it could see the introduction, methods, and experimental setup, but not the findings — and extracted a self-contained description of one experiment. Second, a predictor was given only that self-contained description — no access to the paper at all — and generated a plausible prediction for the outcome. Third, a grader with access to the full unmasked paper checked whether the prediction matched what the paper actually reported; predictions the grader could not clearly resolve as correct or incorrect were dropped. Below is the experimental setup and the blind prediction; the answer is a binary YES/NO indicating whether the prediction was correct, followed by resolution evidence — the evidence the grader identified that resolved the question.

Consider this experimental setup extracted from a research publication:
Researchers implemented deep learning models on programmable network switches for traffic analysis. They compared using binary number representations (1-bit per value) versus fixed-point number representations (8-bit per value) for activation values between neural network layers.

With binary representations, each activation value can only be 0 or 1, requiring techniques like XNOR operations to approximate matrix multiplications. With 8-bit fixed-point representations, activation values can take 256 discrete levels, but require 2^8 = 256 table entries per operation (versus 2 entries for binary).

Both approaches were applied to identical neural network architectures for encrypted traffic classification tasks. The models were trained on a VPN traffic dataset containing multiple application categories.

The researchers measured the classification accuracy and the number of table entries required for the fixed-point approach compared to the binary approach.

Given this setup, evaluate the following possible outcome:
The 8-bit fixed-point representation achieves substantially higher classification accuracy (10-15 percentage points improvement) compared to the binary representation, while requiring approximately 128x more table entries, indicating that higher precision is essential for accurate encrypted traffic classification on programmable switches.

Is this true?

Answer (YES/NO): NO